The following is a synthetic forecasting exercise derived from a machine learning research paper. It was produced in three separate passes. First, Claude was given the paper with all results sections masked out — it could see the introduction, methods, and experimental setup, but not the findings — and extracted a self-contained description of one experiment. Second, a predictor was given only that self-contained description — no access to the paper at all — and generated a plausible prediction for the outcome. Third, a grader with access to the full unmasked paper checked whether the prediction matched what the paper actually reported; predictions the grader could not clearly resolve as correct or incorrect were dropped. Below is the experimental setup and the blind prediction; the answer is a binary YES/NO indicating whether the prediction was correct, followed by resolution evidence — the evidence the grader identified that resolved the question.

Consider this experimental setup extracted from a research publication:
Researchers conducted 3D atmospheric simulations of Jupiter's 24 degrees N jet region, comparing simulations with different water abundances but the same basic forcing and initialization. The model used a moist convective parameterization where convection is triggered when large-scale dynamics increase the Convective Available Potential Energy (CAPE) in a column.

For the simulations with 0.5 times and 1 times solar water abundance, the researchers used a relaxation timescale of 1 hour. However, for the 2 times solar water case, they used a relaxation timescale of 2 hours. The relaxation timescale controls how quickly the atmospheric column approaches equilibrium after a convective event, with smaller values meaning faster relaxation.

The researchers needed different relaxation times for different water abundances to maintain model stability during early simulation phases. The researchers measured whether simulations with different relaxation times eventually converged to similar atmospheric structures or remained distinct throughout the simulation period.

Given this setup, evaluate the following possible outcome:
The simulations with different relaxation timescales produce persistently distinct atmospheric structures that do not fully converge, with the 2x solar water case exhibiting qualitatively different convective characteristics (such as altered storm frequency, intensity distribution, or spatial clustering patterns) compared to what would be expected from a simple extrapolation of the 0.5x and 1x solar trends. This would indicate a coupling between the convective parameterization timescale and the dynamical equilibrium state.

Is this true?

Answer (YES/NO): NO